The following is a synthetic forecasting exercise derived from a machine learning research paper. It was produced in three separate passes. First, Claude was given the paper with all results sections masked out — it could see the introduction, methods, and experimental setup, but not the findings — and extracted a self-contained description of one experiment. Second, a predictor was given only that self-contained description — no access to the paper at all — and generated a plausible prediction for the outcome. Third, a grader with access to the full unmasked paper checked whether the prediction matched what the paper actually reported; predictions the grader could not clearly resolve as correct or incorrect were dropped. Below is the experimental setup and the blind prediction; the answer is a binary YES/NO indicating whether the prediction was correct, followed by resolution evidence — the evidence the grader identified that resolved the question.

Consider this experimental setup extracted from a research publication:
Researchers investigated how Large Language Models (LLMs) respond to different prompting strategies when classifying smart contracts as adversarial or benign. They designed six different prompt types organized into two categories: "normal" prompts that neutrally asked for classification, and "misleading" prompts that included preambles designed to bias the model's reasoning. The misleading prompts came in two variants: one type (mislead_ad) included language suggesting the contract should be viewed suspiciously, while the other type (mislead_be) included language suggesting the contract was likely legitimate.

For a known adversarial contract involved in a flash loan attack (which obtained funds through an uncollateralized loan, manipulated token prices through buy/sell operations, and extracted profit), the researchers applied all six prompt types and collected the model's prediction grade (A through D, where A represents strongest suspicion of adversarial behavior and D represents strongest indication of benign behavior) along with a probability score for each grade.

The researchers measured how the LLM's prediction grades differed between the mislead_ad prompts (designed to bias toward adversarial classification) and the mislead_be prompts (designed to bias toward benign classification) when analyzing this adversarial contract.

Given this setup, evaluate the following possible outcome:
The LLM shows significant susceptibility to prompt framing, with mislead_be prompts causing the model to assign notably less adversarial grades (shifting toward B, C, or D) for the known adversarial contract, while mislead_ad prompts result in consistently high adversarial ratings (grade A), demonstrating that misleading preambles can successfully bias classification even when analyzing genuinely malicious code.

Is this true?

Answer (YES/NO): YES